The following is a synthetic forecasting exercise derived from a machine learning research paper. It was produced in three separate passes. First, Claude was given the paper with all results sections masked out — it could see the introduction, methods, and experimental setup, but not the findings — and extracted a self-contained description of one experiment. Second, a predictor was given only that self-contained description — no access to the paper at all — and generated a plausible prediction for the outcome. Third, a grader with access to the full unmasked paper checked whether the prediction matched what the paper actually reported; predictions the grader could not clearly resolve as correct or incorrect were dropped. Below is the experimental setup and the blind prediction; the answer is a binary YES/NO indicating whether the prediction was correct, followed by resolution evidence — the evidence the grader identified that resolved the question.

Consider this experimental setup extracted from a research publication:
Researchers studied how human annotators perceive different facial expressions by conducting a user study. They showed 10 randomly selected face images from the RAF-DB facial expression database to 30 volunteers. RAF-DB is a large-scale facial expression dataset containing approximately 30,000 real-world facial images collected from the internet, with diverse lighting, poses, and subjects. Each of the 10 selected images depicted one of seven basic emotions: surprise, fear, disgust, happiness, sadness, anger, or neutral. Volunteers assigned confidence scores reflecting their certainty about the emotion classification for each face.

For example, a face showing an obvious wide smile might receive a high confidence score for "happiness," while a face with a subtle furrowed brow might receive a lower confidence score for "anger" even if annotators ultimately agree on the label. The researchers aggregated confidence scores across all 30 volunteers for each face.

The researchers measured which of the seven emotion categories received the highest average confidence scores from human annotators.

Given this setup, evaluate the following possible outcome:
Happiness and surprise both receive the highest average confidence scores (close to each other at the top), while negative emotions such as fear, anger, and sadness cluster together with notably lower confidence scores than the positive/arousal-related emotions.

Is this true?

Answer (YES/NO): NO